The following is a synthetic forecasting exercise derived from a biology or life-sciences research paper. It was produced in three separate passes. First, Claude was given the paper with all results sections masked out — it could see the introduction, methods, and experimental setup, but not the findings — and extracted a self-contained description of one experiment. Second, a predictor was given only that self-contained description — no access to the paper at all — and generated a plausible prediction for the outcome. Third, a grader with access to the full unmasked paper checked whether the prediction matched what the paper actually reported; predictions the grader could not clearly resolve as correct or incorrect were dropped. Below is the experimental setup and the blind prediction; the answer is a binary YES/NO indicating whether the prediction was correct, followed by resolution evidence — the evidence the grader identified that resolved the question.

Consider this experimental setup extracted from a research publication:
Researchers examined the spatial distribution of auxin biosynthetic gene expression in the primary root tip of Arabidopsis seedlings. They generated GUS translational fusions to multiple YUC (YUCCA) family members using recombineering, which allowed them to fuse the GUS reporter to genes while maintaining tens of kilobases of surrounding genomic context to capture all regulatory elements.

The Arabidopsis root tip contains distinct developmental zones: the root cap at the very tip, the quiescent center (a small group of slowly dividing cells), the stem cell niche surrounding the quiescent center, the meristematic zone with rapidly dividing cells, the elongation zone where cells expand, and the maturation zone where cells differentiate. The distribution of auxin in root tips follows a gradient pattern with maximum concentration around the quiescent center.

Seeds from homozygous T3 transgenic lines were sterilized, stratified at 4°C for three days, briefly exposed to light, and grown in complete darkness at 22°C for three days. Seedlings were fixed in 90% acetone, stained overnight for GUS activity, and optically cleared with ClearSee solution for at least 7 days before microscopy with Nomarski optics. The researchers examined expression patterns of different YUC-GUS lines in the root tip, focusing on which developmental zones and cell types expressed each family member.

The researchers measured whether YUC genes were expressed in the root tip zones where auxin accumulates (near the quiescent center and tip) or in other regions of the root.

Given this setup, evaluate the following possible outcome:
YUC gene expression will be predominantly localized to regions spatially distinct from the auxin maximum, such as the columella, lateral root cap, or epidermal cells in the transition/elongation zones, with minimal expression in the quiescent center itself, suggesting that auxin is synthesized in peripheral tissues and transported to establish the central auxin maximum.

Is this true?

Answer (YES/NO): NO